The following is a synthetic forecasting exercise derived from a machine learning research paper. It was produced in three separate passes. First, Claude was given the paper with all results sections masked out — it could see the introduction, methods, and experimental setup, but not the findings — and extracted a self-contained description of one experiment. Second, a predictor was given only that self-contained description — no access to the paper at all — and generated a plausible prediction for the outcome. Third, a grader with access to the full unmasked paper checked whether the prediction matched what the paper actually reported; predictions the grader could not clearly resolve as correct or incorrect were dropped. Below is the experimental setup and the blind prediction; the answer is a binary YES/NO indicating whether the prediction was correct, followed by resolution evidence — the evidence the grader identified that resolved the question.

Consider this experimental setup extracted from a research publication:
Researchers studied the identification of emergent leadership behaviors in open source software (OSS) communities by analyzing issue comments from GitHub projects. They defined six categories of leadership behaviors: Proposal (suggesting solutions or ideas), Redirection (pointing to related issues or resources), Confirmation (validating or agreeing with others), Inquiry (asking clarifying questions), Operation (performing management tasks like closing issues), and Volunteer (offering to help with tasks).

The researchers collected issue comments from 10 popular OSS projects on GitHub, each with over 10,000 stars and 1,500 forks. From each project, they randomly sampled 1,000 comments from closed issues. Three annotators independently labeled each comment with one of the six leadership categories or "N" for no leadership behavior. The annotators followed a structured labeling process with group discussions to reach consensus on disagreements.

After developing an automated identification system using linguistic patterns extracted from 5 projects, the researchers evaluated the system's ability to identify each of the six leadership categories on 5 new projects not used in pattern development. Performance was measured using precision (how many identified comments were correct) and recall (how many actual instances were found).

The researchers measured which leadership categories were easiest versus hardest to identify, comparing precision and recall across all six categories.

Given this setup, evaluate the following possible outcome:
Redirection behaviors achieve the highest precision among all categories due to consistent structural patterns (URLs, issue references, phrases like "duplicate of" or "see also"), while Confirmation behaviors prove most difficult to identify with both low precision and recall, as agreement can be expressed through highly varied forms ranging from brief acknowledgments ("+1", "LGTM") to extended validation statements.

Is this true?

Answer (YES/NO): NO